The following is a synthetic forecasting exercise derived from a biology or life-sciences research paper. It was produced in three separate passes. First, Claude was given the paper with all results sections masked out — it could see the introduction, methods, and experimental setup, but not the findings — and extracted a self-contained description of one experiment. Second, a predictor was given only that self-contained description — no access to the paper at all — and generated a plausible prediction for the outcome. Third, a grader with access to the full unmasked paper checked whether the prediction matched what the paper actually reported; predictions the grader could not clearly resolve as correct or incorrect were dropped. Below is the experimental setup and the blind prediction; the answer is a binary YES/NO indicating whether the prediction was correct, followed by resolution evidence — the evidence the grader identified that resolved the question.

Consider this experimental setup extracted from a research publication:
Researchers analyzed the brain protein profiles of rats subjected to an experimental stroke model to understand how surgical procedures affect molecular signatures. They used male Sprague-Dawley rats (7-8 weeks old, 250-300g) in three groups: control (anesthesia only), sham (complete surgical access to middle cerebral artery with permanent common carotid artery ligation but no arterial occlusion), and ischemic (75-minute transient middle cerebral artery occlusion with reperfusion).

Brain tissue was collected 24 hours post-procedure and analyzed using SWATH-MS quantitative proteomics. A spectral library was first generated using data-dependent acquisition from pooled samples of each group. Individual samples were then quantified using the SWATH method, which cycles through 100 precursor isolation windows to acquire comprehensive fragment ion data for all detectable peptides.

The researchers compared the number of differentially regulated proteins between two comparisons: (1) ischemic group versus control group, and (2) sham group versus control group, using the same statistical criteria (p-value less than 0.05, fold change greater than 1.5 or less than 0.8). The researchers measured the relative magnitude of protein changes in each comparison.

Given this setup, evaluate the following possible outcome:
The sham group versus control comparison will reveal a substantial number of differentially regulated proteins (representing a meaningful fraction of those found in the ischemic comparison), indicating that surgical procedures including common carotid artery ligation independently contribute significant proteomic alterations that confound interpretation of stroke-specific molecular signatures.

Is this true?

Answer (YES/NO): NO